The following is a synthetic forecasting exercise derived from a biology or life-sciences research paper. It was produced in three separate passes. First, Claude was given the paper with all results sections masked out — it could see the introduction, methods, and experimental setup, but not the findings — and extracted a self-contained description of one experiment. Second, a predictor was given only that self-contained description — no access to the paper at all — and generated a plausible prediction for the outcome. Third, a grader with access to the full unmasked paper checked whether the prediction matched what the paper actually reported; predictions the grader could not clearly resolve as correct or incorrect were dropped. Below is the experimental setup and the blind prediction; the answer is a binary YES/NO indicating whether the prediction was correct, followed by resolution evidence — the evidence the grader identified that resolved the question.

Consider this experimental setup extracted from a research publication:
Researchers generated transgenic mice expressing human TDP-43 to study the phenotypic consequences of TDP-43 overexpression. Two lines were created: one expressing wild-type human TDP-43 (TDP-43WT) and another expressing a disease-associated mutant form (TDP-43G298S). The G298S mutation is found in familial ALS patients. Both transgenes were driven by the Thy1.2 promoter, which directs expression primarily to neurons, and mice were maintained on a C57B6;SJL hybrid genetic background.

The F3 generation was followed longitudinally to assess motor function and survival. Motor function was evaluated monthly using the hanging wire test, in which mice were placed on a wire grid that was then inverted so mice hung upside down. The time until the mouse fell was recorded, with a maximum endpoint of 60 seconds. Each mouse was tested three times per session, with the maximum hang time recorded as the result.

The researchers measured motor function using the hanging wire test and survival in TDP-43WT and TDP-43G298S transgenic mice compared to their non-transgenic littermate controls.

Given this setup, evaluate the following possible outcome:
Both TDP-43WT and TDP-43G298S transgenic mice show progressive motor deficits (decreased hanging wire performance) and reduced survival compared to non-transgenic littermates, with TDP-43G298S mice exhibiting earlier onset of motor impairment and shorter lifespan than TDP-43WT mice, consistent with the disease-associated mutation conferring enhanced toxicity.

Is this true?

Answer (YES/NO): NO